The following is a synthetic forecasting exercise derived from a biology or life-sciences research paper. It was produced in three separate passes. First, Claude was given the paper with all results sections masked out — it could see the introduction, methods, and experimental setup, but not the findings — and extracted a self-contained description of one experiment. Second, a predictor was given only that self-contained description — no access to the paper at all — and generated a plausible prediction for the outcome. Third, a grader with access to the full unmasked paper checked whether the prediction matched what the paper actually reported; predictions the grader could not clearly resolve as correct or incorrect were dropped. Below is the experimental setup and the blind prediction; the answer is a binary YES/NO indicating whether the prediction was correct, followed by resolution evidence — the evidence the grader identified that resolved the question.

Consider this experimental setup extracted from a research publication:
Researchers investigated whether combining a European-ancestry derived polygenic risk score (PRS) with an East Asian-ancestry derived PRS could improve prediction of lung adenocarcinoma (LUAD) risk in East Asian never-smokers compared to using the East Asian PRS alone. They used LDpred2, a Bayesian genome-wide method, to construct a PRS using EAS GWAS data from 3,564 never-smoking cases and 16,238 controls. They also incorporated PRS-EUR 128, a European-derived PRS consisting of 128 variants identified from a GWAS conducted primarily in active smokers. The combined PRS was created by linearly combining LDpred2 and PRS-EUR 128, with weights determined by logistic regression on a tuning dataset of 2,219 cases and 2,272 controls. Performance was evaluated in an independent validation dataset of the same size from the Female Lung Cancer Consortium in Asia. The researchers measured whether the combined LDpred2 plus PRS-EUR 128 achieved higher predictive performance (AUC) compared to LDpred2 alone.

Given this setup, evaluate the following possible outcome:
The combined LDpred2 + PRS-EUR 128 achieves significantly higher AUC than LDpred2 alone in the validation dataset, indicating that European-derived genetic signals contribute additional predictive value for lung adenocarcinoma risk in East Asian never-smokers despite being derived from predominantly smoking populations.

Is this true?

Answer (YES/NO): NO